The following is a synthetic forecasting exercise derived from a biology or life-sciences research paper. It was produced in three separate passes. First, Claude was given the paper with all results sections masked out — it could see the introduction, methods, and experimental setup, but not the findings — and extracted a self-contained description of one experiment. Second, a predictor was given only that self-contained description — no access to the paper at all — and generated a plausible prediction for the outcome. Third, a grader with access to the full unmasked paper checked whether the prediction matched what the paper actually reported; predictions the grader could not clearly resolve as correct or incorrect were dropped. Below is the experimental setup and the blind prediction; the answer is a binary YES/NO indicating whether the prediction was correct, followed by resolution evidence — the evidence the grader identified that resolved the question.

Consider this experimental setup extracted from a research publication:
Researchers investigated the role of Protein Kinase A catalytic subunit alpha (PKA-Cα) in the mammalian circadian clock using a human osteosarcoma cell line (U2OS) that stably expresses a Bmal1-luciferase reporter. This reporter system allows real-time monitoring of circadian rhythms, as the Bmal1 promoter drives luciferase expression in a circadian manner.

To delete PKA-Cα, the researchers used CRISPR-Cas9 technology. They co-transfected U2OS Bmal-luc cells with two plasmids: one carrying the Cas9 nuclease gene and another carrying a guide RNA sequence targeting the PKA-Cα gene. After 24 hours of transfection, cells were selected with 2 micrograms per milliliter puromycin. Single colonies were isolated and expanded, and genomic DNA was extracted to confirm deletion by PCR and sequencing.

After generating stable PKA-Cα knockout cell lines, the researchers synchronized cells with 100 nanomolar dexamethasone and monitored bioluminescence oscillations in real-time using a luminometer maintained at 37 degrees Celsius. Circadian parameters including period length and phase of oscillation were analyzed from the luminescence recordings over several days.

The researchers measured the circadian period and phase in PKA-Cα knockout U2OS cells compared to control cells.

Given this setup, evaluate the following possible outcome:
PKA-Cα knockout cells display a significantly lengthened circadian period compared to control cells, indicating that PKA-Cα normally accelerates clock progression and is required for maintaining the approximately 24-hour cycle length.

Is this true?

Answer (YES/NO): YES